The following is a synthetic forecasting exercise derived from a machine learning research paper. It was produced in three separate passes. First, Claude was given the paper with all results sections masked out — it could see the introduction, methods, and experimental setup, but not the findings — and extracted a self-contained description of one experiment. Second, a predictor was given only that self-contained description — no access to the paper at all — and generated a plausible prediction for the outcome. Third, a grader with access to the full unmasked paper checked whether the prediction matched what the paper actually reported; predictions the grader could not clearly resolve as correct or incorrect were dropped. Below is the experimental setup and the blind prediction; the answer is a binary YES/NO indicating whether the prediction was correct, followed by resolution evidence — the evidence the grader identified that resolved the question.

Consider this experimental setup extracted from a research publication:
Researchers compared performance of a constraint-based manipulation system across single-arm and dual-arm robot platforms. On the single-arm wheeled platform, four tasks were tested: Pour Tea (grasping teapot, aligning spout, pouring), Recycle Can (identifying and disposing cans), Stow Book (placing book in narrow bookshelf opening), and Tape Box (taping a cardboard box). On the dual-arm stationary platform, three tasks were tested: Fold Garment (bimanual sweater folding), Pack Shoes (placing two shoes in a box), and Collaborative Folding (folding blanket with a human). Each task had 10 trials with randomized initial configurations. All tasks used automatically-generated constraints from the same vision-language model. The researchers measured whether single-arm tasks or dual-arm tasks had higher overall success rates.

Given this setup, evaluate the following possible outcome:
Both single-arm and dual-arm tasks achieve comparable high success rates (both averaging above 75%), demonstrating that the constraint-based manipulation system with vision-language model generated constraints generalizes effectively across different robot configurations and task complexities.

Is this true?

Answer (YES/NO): NO